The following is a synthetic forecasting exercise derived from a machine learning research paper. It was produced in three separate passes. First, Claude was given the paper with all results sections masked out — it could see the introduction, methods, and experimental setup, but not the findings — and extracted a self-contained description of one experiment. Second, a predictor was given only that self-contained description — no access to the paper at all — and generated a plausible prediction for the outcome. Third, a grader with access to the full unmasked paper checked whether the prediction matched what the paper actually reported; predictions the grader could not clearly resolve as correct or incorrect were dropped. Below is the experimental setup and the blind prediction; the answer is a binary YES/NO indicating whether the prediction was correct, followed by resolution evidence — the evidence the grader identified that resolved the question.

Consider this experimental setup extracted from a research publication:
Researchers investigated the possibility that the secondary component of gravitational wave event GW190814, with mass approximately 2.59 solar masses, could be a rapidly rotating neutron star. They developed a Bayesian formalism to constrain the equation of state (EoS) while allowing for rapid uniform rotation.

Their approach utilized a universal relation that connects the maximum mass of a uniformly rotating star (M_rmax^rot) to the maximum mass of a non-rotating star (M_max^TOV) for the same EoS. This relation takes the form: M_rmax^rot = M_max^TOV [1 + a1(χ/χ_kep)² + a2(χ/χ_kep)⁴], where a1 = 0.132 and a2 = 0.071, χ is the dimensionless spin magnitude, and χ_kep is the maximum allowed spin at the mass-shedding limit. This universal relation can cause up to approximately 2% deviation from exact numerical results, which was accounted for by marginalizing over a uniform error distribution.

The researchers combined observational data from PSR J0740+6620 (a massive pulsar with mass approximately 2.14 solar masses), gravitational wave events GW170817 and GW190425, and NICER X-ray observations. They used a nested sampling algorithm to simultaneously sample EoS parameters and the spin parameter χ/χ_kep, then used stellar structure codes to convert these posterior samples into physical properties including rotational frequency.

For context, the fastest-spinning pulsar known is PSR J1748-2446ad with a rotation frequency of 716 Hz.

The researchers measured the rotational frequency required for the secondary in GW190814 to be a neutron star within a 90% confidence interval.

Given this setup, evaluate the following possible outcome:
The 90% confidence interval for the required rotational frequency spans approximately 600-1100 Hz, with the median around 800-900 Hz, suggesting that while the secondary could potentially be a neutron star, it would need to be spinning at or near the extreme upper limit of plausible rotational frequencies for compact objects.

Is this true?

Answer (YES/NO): NO